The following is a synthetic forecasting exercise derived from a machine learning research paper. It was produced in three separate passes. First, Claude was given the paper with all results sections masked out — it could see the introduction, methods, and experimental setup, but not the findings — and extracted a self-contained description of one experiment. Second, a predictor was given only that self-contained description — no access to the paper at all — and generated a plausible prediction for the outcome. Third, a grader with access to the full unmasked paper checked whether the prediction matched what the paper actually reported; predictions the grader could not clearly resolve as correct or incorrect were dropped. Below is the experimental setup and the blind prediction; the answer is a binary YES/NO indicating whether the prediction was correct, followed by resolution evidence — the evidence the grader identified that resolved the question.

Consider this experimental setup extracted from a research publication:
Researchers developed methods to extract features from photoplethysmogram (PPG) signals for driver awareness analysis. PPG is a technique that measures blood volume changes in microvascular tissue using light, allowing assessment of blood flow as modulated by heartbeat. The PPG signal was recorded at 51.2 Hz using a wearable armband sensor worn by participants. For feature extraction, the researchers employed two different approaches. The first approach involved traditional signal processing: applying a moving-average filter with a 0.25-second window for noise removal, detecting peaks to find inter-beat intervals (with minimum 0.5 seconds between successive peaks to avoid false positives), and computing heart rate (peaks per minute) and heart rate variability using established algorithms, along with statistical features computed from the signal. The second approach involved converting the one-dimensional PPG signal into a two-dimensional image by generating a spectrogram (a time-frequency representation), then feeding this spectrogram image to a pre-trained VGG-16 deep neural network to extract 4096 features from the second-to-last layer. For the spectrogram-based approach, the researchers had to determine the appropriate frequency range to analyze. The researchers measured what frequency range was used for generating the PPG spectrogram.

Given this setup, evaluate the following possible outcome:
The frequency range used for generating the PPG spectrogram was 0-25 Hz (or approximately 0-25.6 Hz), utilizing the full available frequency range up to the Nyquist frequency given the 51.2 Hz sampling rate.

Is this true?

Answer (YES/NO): NO